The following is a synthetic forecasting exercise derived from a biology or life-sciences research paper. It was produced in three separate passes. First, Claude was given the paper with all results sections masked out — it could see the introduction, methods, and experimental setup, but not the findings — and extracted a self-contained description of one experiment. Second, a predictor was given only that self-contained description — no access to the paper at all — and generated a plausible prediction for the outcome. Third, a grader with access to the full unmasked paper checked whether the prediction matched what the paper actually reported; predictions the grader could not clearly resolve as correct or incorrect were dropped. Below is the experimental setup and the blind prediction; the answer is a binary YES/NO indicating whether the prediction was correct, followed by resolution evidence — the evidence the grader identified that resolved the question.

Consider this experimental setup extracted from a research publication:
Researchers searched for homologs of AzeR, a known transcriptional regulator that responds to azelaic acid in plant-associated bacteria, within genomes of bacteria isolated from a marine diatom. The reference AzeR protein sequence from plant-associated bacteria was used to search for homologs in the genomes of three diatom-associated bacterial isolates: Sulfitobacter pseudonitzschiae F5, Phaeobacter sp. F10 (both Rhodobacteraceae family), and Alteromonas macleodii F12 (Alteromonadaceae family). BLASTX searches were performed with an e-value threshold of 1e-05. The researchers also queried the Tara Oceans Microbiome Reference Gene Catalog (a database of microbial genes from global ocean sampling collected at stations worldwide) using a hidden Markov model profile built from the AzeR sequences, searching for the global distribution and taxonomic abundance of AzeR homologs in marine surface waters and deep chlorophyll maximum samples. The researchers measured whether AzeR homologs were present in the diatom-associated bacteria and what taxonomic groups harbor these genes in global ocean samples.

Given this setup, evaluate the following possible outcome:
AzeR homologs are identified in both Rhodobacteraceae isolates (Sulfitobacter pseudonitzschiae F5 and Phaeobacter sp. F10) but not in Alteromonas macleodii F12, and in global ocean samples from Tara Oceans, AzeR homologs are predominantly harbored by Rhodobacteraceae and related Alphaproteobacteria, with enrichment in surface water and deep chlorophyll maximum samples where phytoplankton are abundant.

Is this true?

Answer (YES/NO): NO